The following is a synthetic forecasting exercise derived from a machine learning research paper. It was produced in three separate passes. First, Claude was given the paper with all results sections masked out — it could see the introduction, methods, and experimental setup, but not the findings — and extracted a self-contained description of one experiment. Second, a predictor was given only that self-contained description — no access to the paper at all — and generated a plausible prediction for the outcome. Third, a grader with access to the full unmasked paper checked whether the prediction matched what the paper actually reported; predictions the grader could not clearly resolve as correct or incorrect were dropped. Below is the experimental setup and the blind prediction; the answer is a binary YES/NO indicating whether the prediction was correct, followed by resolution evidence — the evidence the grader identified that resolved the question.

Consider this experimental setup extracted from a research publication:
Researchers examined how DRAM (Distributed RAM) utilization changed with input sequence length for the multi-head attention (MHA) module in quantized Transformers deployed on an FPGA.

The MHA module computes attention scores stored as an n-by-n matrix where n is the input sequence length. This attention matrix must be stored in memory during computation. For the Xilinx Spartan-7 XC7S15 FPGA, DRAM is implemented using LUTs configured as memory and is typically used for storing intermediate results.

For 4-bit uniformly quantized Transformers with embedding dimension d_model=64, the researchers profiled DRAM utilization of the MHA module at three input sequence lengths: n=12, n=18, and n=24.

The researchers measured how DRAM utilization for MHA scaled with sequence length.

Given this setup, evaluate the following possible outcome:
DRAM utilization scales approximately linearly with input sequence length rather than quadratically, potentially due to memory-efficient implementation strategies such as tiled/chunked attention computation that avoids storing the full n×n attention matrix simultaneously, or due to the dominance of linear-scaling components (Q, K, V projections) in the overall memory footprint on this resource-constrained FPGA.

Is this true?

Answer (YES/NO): NO